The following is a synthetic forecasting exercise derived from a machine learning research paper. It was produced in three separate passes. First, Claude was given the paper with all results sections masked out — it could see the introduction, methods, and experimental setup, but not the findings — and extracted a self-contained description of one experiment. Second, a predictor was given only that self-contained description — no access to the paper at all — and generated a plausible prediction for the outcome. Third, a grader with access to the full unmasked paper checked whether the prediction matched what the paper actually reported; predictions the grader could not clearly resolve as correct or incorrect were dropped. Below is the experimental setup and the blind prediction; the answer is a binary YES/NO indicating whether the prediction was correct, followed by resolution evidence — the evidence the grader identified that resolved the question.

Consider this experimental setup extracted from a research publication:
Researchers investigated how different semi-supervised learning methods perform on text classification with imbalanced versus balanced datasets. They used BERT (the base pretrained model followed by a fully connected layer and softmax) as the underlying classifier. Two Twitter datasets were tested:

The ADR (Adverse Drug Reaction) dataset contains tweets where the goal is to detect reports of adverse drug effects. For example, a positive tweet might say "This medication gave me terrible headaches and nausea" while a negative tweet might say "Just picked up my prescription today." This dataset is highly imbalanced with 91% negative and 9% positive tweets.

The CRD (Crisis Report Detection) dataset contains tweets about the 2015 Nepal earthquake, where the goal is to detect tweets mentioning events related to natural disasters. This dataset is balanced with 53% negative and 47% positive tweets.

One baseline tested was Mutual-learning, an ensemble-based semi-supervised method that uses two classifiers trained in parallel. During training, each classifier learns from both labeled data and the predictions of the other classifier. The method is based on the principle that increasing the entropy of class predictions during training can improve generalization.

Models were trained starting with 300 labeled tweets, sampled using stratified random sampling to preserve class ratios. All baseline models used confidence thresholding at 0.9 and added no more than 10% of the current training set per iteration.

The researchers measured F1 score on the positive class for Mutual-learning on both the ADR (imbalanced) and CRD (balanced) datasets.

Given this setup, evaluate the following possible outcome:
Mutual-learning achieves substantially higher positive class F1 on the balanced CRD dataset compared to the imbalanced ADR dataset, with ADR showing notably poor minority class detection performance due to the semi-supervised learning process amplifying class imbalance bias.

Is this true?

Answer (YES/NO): YES